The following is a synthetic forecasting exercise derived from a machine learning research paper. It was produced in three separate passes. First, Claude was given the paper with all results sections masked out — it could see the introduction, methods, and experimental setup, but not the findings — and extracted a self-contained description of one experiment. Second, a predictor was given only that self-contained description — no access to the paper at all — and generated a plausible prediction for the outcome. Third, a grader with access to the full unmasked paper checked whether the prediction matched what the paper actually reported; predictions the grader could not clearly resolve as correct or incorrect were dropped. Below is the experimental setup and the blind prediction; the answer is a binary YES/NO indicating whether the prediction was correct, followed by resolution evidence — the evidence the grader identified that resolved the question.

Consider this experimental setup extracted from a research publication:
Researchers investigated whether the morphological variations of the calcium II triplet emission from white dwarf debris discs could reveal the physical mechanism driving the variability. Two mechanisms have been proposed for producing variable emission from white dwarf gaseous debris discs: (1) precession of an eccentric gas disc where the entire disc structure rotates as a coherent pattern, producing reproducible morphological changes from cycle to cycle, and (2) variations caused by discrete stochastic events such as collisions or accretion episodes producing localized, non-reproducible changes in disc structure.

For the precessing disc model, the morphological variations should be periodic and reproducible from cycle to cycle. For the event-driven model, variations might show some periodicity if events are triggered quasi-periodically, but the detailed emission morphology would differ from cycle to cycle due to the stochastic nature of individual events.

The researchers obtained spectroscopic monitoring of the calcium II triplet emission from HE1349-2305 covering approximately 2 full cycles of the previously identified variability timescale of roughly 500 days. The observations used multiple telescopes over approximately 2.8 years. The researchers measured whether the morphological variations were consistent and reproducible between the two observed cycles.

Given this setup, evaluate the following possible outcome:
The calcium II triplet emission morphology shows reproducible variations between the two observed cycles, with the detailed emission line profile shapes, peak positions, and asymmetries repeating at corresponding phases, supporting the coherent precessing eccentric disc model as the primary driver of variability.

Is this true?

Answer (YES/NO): YES